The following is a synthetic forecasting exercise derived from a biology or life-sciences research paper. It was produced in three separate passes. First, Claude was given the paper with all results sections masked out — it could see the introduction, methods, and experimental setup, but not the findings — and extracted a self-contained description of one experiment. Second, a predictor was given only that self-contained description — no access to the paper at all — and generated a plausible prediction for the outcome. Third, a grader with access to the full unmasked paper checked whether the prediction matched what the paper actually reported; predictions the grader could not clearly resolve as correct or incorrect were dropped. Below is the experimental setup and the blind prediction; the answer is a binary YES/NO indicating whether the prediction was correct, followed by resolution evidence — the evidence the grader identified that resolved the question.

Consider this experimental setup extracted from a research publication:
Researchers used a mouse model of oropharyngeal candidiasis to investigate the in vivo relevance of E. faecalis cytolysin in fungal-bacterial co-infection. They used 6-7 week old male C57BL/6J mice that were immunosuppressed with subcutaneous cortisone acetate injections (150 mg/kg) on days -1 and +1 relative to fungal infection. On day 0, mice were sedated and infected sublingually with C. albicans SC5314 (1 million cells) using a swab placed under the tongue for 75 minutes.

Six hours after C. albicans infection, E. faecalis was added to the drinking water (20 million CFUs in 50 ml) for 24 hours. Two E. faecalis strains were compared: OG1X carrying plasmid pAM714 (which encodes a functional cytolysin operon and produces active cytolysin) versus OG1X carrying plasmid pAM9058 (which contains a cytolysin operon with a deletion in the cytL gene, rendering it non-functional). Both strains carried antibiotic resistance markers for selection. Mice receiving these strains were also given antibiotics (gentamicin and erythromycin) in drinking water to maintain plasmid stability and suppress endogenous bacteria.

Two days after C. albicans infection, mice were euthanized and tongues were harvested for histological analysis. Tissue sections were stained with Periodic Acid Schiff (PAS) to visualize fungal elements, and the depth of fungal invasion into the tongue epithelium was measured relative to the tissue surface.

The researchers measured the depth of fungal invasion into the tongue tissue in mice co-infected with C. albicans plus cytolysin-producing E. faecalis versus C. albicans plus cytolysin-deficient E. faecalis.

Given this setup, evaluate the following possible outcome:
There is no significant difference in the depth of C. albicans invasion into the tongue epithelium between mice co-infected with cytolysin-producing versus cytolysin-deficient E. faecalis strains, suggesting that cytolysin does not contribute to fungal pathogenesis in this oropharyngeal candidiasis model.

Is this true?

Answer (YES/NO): NO